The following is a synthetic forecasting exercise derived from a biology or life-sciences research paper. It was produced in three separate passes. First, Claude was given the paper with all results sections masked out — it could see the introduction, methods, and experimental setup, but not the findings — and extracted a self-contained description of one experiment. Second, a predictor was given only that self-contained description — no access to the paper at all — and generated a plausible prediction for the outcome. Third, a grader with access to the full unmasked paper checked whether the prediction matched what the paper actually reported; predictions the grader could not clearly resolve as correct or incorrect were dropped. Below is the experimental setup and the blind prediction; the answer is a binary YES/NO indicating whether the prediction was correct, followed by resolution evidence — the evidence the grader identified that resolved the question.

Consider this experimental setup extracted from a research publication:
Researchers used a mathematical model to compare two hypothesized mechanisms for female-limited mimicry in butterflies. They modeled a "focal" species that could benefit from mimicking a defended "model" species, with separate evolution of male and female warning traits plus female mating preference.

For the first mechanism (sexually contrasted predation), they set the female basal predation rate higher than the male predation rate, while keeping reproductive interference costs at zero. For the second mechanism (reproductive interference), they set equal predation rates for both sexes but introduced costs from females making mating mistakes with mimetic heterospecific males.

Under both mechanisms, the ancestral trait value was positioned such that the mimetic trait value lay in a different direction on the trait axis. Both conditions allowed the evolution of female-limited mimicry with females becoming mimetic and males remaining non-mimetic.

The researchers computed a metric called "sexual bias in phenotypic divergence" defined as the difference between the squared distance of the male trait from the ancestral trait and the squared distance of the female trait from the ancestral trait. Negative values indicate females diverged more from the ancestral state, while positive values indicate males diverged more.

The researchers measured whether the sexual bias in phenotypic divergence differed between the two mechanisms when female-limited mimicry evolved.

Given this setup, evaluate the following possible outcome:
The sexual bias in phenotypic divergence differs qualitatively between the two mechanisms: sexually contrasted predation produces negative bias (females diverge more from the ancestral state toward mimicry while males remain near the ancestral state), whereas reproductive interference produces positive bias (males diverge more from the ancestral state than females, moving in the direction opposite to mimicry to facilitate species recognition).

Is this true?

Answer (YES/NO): NO